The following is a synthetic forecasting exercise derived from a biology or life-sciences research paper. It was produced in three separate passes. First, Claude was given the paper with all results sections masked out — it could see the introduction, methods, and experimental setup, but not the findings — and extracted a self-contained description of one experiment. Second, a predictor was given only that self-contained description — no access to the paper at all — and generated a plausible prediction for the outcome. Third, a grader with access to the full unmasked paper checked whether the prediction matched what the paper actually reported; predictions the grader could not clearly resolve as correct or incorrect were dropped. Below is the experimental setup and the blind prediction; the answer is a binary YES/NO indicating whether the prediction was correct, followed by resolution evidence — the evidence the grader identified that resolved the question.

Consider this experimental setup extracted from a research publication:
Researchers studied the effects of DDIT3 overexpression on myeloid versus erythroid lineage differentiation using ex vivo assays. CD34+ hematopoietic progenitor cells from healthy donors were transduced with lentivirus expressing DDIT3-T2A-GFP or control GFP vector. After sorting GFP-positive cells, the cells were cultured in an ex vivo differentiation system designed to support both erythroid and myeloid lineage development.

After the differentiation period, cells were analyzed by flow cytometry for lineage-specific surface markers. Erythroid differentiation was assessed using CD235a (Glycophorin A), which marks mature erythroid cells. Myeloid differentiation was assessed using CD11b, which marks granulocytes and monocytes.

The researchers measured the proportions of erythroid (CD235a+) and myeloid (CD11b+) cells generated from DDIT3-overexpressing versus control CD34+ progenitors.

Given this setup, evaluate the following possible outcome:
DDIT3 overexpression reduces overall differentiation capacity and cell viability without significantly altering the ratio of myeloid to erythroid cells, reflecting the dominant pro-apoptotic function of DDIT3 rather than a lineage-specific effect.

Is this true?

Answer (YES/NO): NO